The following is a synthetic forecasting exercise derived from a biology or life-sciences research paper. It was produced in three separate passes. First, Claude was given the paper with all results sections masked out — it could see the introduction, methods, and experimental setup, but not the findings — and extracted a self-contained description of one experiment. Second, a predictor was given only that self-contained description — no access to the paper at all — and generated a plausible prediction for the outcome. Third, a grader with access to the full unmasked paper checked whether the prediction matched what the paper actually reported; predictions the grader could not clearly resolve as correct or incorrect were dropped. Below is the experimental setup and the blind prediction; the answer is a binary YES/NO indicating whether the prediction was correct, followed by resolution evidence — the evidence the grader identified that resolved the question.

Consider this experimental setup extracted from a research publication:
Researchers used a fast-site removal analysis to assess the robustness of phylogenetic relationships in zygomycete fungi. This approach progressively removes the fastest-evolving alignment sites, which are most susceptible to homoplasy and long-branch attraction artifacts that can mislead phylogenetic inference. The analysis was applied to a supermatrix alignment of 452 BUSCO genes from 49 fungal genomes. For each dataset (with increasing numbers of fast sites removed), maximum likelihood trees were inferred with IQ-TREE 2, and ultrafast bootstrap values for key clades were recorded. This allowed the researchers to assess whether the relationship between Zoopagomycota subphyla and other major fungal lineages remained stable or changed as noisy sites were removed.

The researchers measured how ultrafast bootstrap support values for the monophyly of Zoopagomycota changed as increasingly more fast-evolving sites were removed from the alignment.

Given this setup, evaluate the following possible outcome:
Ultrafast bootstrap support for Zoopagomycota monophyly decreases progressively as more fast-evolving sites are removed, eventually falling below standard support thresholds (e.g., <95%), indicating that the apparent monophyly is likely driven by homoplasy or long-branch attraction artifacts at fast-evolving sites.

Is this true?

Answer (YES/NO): NO